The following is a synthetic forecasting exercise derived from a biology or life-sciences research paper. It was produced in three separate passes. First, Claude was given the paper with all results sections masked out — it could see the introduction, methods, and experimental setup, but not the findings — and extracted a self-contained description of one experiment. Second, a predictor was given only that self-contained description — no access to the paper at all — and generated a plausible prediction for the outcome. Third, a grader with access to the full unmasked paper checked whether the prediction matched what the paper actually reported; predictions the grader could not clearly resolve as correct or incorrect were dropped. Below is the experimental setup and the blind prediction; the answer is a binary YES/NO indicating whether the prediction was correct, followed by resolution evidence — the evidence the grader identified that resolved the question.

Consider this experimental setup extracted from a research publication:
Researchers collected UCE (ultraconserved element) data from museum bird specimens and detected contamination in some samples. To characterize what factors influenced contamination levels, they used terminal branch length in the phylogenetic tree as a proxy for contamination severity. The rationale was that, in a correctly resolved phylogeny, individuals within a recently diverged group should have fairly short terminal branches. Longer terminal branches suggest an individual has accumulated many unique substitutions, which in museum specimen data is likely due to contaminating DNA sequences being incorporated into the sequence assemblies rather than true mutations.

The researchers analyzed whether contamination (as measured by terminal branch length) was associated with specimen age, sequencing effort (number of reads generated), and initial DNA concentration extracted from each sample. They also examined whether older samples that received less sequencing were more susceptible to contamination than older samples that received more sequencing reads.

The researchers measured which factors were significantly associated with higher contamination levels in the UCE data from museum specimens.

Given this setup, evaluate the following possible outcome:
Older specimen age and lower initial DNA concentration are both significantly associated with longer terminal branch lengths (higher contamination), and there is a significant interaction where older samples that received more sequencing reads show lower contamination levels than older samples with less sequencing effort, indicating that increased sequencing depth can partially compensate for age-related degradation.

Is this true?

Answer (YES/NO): NO